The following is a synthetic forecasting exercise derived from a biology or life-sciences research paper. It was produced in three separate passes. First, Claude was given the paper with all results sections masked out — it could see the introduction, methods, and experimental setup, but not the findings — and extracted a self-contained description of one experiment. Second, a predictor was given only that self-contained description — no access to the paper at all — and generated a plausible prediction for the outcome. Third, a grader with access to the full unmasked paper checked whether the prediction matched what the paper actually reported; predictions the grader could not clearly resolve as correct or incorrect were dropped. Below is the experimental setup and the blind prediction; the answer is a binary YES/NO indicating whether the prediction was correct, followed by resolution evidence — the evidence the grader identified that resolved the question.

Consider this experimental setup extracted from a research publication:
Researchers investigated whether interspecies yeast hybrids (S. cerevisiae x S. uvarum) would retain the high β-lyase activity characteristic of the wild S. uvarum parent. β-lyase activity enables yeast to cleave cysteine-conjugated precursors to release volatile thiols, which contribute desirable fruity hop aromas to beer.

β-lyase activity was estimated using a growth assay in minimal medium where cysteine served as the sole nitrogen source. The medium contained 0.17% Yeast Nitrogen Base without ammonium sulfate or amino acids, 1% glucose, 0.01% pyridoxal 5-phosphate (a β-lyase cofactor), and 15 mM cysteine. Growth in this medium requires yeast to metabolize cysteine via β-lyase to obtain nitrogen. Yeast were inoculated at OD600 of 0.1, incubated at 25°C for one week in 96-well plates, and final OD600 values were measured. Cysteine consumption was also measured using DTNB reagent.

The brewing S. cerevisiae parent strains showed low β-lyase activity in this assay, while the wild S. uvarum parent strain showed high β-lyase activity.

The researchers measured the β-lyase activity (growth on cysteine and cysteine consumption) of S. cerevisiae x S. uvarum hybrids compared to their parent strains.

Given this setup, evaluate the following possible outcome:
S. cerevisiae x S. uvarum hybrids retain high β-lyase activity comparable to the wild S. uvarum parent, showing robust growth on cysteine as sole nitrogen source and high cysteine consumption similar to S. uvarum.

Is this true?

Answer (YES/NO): NO